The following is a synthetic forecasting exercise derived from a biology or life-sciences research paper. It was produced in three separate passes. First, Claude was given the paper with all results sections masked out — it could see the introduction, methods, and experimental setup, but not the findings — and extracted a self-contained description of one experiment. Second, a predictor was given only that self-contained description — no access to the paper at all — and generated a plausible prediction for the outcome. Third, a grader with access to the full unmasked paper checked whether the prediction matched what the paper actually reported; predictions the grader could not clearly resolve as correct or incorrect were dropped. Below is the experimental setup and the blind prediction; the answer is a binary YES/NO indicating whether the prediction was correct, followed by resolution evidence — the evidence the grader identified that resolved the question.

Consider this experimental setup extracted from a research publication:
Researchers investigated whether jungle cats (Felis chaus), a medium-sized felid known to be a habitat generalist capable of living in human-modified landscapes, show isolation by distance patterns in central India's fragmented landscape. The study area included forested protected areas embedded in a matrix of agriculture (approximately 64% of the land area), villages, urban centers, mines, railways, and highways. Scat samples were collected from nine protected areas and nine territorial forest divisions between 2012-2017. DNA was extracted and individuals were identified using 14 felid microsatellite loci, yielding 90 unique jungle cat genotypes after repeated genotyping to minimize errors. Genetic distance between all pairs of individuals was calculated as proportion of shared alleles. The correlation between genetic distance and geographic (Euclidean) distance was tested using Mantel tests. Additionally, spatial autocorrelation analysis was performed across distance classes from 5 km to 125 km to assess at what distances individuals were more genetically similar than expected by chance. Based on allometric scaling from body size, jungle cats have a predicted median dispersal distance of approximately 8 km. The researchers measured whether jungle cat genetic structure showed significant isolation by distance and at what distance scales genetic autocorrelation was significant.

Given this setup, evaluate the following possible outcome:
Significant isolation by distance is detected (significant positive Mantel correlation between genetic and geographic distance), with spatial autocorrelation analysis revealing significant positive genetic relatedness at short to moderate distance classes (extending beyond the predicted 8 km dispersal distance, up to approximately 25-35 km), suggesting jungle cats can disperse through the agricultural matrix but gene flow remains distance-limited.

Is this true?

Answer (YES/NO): NO